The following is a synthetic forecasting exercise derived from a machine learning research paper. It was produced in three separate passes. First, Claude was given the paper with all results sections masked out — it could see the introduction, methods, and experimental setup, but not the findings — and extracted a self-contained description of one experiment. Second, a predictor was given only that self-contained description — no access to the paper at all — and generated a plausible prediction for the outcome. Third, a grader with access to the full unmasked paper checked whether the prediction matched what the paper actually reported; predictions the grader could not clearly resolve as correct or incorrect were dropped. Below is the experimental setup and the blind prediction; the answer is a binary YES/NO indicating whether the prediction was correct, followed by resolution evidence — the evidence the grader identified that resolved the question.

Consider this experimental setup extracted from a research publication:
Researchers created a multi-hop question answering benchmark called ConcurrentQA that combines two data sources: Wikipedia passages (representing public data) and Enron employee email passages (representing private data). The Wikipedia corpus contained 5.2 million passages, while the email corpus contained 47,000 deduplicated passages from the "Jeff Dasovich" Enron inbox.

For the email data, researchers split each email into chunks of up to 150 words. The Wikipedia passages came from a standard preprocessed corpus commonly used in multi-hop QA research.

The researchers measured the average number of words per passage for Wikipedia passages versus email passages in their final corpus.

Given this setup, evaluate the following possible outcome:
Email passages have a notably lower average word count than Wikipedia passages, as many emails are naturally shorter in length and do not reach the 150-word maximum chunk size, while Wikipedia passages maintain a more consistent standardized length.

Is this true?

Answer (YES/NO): NO